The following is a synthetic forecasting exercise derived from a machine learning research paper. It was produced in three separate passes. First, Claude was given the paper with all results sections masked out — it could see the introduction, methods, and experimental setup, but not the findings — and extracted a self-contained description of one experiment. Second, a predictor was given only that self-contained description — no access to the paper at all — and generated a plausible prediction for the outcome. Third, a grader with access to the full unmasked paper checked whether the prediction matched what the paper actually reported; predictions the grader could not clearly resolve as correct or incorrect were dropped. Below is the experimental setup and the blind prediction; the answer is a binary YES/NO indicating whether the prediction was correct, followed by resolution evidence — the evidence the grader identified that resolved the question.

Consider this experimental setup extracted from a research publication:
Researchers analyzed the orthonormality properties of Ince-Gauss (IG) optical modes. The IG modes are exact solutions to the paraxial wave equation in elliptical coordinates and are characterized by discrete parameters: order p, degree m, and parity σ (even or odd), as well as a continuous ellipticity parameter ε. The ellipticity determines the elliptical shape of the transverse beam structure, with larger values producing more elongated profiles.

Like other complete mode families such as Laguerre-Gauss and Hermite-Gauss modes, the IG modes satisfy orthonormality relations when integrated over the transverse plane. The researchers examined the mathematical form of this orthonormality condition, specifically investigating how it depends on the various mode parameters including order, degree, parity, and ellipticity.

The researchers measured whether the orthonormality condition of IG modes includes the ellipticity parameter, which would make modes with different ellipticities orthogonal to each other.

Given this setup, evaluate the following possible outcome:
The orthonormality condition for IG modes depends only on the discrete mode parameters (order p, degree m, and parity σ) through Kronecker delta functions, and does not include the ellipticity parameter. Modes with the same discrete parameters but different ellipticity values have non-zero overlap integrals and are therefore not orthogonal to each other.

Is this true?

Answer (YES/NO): YES